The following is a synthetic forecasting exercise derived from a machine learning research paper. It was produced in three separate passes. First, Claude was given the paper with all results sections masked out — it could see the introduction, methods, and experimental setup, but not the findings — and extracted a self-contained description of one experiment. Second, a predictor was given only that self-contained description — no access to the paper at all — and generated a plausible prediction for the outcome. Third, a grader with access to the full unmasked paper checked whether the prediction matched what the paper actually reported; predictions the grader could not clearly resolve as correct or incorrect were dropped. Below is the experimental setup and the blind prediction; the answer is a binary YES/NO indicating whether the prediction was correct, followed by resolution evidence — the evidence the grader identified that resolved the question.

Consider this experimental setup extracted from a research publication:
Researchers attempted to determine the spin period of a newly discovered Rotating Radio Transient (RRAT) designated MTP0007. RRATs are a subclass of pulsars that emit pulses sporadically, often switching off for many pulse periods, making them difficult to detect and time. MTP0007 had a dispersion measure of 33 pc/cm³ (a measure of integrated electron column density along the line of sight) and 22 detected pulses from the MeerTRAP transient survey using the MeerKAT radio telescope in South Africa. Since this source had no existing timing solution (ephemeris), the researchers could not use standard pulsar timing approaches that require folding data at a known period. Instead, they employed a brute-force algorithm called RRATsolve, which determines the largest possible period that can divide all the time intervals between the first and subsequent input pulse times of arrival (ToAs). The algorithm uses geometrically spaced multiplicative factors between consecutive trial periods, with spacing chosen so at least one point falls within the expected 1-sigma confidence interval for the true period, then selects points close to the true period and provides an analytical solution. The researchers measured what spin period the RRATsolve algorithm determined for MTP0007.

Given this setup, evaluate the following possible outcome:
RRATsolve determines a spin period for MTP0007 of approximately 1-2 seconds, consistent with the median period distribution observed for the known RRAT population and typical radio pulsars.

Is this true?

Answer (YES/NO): YES